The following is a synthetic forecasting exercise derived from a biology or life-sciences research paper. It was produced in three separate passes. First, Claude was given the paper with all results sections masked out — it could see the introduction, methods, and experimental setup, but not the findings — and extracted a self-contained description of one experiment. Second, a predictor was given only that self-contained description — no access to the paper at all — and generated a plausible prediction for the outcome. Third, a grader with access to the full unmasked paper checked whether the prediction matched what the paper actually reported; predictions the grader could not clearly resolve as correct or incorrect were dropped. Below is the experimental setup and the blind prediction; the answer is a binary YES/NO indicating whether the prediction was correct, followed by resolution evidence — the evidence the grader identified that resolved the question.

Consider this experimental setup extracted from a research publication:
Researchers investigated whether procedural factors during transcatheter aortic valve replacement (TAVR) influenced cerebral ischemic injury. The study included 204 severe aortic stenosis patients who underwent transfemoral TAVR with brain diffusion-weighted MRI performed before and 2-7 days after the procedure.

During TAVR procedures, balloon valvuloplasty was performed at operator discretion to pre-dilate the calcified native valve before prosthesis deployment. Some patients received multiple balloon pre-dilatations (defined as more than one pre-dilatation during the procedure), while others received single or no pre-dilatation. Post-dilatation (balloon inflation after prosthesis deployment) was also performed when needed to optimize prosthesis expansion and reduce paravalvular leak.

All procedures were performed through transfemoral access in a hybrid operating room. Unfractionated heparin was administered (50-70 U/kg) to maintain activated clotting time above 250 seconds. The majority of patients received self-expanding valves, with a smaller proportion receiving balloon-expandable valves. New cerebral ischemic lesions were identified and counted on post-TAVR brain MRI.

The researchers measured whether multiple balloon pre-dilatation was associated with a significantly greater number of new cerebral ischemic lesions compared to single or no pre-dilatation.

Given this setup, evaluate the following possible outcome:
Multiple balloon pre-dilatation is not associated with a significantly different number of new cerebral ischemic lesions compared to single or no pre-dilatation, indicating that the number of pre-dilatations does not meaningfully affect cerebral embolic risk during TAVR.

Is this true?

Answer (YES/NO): YES